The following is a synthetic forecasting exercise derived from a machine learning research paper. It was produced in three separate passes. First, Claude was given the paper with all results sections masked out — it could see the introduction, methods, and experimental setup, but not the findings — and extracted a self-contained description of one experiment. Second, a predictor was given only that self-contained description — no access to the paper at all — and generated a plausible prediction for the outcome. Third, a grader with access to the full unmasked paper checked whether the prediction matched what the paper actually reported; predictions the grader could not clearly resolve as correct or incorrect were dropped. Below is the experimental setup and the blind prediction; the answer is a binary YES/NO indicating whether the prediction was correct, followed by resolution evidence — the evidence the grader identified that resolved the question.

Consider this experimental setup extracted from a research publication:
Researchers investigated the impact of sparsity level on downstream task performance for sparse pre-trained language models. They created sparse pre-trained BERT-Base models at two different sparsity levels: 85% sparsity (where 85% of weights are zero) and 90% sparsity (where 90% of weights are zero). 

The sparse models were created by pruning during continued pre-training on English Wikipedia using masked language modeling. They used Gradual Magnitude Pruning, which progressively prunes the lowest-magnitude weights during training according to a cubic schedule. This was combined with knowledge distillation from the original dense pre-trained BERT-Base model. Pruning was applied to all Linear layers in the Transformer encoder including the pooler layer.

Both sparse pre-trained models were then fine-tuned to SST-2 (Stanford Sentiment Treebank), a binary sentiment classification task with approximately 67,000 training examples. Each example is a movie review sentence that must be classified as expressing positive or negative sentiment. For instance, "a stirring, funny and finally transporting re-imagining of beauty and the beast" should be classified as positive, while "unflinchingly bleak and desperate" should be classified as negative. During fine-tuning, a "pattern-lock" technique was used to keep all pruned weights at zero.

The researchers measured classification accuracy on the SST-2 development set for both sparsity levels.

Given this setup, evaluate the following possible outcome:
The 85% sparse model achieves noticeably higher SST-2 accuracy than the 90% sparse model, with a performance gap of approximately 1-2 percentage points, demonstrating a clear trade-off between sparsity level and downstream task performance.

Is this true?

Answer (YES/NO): NO